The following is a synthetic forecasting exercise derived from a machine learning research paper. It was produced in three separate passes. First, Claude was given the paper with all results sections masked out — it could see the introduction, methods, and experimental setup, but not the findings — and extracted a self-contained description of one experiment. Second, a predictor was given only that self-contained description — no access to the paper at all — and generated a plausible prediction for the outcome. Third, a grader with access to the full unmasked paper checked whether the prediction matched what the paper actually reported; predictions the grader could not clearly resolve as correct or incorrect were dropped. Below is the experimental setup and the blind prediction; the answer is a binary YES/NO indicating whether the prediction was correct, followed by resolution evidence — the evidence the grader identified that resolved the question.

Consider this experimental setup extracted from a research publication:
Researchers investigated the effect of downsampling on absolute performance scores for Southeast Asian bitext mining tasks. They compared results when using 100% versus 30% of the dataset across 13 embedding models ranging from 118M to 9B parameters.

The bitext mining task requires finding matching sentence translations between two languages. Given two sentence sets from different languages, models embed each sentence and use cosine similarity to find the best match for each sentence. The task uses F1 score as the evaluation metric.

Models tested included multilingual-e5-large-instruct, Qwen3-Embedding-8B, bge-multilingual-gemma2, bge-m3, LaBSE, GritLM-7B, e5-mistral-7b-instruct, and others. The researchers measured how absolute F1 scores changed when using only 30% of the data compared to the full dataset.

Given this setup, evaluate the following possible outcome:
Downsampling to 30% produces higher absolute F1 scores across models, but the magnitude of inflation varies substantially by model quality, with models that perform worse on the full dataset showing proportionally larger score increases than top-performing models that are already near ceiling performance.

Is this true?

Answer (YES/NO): NO